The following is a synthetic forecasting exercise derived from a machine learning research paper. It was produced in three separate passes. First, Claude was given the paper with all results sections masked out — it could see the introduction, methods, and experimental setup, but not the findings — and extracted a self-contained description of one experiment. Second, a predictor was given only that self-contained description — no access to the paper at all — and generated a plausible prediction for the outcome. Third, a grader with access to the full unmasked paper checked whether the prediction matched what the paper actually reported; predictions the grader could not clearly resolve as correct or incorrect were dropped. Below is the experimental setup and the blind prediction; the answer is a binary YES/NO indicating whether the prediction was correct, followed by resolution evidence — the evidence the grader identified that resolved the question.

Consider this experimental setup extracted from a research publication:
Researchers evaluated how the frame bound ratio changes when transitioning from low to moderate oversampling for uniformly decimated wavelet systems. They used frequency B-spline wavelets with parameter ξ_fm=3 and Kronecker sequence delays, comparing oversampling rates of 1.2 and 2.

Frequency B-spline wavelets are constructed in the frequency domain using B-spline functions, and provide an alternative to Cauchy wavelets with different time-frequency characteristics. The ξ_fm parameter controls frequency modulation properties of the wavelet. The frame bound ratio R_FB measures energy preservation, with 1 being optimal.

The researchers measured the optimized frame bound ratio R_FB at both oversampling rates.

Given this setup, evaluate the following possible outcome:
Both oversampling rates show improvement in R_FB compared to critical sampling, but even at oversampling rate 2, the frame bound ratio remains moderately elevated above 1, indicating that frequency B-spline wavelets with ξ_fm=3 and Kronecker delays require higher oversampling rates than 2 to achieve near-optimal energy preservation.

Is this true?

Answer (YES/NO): YES